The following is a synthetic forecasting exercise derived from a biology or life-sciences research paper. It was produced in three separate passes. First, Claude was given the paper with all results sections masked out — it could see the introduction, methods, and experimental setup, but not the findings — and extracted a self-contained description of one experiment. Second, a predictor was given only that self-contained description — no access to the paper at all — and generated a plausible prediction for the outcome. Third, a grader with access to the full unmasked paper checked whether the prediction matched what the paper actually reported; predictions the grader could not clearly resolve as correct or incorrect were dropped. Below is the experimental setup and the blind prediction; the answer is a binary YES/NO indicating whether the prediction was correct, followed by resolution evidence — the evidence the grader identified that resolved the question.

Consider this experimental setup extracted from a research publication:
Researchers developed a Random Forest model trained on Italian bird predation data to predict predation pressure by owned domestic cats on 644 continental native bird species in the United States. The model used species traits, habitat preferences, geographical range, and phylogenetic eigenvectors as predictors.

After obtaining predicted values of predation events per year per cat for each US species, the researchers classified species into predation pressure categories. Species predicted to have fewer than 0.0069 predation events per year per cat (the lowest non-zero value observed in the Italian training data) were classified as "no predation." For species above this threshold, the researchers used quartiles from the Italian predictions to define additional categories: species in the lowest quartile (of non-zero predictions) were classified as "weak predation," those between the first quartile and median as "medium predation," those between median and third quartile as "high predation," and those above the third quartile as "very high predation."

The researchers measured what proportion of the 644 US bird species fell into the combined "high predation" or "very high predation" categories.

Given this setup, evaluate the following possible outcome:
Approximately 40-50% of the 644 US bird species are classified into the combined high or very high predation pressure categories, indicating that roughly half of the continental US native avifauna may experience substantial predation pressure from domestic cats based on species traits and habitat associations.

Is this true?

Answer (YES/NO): NO